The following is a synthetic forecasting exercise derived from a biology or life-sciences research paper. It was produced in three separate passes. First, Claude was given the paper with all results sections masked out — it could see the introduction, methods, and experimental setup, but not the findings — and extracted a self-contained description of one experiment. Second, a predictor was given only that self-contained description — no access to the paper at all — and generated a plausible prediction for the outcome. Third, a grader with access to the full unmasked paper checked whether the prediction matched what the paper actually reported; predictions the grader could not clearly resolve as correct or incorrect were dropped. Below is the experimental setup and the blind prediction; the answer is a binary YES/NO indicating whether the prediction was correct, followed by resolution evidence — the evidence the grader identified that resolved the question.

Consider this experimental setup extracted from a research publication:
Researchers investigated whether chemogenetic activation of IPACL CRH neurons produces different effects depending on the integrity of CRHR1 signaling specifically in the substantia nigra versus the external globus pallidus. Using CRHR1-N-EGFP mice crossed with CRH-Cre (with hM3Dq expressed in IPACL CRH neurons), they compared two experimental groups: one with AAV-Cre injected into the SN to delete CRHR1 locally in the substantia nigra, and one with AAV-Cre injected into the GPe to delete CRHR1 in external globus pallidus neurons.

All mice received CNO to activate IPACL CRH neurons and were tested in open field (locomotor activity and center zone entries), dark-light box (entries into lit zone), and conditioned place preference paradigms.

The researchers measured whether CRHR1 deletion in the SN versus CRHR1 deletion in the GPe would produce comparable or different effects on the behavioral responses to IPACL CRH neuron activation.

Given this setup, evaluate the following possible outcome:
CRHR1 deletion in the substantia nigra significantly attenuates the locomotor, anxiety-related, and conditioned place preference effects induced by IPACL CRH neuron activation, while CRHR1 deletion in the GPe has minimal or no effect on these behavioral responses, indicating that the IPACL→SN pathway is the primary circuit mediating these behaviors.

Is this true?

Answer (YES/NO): NO